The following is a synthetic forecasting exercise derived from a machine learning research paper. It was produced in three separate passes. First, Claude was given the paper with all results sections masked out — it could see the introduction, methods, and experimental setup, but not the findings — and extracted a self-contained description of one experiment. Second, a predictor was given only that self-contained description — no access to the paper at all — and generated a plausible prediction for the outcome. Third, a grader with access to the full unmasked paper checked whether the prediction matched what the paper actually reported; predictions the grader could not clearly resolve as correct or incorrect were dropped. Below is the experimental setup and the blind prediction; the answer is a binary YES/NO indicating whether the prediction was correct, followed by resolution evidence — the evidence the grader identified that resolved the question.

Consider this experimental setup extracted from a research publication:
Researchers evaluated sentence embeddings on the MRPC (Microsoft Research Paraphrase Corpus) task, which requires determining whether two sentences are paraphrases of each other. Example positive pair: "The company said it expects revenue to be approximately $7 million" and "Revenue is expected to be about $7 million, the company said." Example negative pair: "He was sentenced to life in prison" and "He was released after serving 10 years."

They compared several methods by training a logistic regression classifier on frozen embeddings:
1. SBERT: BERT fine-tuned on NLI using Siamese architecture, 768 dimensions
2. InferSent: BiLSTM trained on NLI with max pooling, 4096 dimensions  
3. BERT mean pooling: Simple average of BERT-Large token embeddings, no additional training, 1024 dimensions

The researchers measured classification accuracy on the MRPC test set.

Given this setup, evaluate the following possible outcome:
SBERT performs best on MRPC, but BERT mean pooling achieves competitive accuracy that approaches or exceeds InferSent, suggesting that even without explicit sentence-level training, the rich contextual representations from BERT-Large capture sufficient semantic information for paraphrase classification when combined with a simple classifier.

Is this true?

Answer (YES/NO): NO